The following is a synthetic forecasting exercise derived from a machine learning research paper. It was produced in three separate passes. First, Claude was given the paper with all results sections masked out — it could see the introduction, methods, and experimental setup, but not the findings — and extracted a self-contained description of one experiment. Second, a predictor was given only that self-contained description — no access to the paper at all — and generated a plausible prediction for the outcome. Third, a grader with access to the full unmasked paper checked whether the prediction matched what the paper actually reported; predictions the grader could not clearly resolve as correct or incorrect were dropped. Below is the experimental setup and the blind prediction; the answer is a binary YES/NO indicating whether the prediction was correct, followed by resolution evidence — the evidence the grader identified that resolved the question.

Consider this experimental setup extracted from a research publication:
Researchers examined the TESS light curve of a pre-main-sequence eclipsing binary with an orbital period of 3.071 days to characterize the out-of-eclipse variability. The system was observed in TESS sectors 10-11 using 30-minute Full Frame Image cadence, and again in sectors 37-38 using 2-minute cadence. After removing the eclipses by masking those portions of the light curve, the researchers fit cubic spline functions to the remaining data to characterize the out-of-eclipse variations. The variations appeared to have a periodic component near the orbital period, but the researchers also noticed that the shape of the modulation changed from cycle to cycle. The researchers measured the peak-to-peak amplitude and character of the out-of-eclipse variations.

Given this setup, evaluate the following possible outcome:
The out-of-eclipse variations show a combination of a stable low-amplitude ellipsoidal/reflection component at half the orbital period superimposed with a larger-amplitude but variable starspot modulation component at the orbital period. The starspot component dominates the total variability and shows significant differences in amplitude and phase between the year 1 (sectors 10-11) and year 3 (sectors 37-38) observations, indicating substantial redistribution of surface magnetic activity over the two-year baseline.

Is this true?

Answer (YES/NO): NO